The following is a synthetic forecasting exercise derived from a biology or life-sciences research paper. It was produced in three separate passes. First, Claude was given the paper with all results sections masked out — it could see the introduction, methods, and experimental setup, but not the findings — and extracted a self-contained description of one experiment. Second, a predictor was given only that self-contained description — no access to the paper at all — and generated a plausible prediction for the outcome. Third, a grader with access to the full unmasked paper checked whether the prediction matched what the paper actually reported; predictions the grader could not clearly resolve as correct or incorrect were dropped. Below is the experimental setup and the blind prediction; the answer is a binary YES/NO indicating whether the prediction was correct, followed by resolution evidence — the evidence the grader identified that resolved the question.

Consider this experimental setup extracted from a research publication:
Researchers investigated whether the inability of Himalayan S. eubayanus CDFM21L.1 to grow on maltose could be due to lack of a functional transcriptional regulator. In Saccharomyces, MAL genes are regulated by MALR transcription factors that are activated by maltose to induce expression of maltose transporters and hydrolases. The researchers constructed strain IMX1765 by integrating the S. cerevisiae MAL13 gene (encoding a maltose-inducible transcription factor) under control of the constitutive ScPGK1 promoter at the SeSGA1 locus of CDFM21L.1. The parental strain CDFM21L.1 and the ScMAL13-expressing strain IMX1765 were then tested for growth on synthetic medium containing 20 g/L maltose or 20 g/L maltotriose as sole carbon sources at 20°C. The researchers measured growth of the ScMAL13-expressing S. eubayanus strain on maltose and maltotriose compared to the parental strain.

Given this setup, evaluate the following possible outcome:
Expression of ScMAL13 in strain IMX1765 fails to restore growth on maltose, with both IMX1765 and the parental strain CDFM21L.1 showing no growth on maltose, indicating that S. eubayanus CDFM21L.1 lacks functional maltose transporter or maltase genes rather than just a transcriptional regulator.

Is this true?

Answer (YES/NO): NO